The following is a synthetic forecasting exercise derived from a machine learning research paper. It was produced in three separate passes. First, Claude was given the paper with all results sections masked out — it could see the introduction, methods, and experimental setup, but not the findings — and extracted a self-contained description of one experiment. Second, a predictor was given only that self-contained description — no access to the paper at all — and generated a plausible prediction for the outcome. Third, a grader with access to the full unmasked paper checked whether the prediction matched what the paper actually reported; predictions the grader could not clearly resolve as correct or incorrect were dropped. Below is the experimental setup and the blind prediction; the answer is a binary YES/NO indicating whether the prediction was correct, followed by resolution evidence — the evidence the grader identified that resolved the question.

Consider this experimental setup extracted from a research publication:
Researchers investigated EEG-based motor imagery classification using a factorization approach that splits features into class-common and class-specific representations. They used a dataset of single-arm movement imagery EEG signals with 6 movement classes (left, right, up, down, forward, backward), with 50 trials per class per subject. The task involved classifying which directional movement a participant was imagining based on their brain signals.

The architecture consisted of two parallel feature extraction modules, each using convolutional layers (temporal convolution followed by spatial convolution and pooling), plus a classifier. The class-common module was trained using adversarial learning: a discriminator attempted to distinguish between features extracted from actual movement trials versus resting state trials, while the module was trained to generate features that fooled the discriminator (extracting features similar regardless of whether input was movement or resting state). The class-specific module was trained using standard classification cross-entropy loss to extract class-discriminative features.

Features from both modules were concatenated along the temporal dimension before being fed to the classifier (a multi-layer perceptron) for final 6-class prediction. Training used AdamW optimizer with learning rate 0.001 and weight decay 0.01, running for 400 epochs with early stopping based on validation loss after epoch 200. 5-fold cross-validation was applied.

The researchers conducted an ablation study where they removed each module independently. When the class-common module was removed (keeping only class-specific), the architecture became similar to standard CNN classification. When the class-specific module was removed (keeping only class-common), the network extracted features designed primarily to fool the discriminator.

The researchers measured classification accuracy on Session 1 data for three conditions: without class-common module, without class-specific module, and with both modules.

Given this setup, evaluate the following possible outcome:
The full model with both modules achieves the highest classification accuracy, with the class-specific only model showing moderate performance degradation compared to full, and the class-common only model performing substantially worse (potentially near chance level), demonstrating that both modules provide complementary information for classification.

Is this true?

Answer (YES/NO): YES